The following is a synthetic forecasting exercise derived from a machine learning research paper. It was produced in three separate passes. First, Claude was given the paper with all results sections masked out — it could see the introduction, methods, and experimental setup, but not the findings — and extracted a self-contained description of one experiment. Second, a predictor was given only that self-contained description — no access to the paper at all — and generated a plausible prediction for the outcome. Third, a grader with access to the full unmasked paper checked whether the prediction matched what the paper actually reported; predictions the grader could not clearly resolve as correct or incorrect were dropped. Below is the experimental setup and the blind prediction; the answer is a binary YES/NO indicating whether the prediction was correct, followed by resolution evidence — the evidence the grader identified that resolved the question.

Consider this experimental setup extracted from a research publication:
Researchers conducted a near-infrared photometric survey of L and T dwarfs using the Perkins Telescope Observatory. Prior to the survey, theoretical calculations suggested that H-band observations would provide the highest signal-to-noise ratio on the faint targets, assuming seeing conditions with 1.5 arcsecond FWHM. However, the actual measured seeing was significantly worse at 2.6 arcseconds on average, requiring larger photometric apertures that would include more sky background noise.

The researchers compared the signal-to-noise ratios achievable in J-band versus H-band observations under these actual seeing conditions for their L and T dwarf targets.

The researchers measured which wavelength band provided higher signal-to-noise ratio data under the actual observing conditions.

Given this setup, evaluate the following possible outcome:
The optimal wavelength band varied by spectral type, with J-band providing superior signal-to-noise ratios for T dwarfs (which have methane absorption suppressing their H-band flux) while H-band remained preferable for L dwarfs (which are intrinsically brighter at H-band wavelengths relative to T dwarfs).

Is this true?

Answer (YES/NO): NO